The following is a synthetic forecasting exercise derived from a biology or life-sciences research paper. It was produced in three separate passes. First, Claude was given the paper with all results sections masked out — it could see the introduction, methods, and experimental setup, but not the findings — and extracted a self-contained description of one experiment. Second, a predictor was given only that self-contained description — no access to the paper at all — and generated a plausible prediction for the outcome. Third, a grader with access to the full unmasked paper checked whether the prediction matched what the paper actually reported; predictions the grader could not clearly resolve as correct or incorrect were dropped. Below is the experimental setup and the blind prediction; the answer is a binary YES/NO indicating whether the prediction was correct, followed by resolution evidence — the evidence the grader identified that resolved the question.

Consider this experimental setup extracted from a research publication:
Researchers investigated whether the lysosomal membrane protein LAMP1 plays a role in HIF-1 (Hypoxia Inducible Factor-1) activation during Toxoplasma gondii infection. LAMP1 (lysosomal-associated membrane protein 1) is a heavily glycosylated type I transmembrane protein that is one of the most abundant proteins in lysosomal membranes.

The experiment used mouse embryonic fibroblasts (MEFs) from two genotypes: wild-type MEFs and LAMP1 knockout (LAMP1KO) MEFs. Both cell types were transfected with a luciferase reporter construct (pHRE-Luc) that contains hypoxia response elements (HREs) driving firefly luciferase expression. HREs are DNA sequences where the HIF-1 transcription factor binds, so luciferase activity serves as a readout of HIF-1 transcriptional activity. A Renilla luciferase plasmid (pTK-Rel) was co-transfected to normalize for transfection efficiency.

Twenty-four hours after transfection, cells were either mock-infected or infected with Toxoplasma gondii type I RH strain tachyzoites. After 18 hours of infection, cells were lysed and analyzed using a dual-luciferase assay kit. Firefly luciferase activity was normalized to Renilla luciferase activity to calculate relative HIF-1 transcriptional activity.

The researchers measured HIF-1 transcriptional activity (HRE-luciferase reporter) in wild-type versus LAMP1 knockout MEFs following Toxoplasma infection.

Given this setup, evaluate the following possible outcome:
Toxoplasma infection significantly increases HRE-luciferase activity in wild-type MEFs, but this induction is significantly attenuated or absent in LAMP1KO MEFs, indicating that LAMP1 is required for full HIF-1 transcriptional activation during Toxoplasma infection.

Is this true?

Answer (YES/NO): YES